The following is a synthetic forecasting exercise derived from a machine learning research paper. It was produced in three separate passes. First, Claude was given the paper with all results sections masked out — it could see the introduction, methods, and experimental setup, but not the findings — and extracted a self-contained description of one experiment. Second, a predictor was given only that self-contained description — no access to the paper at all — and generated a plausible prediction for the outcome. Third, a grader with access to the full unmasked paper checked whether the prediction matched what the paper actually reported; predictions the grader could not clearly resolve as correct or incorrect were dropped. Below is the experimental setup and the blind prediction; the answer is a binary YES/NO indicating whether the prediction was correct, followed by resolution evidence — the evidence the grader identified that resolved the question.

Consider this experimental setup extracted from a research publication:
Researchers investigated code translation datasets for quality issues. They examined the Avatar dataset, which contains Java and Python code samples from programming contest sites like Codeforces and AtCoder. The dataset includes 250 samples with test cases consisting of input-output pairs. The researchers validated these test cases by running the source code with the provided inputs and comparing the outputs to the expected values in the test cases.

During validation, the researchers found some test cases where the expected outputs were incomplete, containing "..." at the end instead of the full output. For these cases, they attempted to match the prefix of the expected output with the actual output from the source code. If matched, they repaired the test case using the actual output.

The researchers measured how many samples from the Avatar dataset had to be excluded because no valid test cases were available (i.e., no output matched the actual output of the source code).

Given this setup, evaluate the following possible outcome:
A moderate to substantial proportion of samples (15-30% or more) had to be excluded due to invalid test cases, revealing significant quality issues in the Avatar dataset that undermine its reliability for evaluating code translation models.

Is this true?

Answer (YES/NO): NO